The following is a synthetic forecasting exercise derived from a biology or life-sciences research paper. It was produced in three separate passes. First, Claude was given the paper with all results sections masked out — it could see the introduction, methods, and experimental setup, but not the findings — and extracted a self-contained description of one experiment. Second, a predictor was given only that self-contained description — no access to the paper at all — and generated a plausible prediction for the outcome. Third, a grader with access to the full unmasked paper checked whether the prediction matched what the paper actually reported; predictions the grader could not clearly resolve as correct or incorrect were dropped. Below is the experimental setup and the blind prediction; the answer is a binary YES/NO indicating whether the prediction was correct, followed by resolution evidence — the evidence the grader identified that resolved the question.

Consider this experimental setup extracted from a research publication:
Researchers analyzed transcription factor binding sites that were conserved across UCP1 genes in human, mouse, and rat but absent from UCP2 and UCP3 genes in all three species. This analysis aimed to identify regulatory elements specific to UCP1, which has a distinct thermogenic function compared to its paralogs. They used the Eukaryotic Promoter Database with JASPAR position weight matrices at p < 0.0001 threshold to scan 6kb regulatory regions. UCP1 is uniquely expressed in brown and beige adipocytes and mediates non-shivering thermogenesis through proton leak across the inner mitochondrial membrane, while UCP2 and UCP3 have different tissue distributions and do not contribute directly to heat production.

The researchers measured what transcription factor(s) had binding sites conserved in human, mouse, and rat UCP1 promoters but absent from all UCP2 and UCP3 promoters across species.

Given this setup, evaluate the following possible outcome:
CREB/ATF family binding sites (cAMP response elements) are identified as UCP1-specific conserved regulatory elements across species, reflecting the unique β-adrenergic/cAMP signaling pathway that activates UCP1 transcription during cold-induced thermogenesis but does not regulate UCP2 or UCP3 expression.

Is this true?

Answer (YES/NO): NO